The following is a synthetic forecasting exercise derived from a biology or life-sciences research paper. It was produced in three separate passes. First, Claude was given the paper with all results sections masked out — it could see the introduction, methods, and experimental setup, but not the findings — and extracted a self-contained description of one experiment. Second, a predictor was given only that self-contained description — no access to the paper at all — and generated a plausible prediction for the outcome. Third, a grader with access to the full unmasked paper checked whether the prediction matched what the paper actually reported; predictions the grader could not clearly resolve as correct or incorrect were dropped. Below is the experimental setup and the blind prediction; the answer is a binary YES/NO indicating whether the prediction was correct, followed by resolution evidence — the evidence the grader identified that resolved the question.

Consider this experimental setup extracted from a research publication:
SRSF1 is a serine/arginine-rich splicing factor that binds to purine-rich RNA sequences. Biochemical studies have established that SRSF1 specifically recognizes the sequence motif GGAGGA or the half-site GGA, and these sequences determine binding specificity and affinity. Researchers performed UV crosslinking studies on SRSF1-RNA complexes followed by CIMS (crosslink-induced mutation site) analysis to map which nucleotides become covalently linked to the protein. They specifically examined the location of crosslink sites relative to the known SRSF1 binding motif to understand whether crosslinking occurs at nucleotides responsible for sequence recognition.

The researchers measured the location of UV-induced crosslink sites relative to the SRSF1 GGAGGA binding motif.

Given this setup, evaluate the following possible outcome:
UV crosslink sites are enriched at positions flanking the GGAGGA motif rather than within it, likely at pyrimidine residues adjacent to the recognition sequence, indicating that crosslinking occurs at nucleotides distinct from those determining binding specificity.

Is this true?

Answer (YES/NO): YES